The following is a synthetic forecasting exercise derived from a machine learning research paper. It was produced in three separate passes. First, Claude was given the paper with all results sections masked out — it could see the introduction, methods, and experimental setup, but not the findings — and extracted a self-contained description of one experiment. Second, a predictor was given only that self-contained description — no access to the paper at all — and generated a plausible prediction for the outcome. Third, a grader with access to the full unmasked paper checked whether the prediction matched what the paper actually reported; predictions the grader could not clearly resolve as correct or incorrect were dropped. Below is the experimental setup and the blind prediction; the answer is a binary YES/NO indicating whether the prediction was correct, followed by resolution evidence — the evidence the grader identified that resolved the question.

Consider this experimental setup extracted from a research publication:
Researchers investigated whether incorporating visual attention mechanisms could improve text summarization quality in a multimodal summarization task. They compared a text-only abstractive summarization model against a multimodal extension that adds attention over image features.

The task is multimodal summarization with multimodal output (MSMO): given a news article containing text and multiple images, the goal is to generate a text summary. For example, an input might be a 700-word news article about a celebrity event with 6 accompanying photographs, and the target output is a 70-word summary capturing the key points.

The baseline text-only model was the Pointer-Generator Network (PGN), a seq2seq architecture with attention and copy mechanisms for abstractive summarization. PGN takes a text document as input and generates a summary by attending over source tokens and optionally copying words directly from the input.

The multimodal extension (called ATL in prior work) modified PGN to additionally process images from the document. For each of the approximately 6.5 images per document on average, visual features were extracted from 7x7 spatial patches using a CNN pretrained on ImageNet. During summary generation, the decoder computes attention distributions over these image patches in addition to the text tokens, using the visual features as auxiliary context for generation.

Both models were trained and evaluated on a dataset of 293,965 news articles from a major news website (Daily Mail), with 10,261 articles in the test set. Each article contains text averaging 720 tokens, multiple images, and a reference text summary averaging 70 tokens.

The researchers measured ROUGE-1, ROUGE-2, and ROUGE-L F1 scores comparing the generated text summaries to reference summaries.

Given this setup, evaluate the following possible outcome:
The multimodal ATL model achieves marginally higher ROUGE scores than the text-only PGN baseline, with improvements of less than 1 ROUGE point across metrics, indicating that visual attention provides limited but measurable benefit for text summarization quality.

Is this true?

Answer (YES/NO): NO